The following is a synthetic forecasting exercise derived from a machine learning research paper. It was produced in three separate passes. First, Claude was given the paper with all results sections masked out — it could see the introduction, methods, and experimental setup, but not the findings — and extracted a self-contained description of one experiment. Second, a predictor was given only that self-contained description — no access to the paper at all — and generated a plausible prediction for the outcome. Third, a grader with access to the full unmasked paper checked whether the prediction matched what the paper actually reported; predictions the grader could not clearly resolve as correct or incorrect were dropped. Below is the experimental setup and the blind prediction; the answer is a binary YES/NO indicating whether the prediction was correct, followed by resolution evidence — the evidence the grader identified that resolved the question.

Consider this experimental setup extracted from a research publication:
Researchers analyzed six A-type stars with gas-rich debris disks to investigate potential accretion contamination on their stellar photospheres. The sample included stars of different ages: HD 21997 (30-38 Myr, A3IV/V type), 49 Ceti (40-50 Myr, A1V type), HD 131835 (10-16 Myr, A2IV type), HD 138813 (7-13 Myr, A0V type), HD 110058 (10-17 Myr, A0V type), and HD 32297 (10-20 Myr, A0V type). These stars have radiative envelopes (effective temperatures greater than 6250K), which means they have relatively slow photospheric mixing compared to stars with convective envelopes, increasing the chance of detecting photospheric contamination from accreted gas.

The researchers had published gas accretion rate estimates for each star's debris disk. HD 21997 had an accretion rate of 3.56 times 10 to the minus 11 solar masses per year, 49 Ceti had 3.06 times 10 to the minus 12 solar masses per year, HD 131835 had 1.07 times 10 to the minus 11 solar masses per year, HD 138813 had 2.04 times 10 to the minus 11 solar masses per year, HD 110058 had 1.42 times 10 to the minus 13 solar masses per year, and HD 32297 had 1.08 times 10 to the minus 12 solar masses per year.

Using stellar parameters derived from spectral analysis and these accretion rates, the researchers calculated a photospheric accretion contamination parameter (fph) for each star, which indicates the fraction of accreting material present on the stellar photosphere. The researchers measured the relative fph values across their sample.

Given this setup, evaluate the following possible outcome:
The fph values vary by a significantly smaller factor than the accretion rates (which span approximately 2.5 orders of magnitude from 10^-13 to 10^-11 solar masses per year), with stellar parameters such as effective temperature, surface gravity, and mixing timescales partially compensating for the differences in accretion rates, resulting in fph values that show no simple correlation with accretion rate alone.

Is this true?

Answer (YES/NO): NO